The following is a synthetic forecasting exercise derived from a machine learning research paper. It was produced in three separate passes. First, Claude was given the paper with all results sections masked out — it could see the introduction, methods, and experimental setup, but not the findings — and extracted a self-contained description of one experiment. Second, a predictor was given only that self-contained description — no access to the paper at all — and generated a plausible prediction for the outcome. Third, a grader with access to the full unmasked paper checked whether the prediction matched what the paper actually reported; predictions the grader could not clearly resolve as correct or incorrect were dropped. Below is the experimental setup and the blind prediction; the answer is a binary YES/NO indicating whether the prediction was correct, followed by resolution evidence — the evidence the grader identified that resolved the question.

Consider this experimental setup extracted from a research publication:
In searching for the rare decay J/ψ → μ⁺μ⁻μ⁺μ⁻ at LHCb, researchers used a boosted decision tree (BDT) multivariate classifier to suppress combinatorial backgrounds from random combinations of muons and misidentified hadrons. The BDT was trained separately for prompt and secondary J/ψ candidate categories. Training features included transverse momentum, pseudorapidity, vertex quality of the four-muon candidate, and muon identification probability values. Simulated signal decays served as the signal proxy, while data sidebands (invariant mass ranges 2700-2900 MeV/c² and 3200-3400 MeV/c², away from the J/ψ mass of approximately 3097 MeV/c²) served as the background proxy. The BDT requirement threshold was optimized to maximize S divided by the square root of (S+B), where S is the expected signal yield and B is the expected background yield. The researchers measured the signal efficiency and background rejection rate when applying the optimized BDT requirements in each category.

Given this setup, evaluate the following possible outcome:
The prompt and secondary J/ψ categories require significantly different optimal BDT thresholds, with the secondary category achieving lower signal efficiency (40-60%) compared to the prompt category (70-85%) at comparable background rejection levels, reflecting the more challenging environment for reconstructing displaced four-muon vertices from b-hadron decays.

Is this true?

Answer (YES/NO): NO